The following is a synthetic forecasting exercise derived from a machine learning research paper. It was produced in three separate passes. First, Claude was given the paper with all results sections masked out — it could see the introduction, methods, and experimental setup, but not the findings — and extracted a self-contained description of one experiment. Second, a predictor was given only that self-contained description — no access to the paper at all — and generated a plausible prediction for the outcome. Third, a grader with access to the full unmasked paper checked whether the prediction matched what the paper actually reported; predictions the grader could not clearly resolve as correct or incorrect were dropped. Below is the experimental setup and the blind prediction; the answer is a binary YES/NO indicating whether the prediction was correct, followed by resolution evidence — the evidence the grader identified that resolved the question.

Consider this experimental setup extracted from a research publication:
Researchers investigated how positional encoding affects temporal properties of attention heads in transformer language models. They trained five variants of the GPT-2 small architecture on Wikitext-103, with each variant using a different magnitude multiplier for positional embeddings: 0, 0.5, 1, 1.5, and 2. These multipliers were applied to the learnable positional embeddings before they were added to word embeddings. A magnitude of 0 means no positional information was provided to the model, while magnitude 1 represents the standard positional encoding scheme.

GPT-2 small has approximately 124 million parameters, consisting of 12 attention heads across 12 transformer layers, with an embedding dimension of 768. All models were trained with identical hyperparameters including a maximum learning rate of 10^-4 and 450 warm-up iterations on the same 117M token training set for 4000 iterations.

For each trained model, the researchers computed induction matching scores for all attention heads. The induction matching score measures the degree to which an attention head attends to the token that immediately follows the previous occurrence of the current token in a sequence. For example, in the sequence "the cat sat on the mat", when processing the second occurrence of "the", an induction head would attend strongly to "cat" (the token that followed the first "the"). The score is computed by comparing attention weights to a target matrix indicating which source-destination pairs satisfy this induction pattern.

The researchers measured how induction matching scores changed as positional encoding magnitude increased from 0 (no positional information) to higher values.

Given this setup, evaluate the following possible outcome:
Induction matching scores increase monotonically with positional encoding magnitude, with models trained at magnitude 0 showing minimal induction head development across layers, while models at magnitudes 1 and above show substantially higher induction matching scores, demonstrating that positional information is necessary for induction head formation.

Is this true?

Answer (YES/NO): NO